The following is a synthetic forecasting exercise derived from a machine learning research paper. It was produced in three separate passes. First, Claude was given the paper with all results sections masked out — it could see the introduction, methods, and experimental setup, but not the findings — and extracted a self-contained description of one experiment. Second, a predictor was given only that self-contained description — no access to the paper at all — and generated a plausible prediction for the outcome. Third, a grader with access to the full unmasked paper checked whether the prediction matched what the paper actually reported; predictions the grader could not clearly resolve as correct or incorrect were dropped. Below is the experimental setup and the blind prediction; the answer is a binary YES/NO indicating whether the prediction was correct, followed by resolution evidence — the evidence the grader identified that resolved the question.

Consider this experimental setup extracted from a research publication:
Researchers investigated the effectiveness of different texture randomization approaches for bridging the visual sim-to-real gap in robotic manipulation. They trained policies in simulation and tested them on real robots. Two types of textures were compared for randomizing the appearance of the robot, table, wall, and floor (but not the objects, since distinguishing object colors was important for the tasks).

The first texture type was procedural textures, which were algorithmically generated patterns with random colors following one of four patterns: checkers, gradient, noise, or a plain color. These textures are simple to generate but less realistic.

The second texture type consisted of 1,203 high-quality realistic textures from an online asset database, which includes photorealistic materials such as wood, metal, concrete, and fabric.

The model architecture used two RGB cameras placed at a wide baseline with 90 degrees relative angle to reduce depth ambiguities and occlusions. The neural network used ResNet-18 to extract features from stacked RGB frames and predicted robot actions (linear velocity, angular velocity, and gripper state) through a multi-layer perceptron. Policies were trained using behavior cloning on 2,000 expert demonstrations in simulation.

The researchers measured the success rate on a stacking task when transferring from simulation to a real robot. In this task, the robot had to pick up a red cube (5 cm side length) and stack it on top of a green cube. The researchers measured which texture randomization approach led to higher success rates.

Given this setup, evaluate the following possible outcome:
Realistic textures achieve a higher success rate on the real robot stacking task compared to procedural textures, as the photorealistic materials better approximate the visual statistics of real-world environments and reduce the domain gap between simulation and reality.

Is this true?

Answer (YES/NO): YES